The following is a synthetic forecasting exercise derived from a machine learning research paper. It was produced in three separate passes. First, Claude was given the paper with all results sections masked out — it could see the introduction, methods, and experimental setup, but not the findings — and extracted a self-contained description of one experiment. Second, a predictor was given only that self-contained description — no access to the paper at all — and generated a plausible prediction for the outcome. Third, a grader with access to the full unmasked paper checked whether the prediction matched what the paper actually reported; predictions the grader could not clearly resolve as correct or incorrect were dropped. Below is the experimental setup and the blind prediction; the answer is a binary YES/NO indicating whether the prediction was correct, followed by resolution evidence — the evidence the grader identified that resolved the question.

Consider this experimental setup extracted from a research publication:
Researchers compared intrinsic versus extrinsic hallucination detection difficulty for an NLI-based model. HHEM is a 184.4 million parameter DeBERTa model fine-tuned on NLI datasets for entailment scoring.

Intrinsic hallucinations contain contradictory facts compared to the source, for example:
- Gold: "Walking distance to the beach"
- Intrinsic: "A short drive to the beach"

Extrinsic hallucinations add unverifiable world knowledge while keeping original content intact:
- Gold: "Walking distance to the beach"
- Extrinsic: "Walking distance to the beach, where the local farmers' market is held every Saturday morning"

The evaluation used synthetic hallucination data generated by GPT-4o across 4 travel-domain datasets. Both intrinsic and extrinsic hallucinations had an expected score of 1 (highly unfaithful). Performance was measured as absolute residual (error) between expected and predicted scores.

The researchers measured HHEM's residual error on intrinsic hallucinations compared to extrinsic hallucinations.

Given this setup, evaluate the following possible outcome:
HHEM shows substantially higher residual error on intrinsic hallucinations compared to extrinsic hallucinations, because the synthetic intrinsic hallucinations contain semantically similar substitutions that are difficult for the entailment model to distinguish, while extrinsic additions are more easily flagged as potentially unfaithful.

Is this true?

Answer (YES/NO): NO